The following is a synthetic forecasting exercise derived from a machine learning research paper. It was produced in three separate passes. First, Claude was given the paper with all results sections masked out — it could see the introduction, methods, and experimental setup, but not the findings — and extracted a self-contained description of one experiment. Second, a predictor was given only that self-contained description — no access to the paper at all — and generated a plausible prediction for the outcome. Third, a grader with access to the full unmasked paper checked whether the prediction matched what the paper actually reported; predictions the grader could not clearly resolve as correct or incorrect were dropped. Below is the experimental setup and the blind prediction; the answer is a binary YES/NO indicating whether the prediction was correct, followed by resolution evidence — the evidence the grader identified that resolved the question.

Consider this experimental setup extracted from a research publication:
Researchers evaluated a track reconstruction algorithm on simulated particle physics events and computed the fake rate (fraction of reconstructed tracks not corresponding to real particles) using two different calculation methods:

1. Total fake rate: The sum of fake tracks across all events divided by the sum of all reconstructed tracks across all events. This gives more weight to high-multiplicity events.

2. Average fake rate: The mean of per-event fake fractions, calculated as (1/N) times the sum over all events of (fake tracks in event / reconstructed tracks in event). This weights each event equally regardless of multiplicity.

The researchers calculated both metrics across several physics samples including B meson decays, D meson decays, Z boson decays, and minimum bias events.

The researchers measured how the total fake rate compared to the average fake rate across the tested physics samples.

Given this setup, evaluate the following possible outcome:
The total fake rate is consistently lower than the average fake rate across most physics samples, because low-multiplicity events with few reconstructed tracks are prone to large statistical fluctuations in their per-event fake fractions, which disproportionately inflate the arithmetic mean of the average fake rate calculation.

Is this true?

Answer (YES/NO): NO